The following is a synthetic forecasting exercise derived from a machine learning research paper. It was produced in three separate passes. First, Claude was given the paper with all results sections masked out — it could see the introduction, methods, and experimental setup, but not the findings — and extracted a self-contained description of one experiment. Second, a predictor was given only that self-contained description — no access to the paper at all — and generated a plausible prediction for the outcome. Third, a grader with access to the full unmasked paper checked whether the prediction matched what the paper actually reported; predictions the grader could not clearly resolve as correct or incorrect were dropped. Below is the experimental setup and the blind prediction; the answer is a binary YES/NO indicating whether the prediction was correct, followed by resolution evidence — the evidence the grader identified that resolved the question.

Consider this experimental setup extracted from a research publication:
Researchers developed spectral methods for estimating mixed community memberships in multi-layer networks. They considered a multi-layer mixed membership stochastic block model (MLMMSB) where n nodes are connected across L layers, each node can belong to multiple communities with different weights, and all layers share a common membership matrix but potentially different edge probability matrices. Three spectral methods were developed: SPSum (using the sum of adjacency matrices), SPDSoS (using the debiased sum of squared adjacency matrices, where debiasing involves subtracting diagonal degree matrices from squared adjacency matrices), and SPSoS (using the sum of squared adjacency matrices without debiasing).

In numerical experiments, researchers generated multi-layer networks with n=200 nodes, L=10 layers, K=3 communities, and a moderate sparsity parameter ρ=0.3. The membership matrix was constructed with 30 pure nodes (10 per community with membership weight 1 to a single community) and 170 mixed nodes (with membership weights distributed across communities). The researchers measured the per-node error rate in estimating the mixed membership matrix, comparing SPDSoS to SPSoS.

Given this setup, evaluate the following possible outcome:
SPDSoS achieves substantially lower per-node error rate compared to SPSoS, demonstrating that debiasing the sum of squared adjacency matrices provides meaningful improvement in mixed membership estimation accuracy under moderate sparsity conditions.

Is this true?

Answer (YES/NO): NO